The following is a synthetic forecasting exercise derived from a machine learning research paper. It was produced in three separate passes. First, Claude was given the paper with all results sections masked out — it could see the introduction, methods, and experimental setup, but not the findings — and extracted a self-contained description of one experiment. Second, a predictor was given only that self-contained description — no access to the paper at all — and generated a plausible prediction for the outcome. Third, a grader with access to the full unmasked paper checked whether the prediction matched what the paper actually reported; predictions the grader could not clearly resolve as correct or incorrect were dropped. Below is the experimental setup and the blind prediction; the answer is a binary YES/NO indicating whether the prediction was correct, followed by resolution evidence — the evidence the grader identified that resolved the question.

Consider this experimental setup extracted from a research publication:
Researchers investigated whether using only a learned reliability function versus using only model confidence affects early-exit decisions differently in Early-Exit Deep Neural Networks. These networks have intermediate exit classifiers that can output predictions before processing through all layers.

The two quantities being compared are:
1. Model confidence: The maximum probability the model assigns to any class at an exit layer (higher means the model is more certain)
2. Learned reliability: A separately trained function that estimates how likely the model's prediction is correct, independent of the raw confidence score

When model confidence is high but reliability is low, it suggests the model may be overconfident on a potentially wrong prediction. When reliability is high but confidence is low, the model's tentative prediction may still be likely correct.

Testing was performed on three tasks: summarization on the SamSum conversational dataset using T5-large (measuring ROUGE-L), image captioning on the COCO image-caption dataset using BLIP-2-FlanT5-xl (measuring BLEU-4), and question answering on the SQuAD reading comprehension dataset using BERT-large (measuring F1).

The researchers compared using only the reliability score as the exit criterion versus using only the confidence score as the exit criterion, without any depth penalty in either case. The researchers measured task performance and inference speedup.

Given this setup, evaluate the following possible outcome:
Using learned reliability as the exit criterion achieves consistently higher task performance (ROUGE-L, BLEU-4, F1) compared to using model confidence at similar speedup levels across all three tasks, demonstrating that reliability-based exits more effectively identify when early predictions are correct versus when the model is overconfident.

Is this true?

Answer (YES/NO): NO